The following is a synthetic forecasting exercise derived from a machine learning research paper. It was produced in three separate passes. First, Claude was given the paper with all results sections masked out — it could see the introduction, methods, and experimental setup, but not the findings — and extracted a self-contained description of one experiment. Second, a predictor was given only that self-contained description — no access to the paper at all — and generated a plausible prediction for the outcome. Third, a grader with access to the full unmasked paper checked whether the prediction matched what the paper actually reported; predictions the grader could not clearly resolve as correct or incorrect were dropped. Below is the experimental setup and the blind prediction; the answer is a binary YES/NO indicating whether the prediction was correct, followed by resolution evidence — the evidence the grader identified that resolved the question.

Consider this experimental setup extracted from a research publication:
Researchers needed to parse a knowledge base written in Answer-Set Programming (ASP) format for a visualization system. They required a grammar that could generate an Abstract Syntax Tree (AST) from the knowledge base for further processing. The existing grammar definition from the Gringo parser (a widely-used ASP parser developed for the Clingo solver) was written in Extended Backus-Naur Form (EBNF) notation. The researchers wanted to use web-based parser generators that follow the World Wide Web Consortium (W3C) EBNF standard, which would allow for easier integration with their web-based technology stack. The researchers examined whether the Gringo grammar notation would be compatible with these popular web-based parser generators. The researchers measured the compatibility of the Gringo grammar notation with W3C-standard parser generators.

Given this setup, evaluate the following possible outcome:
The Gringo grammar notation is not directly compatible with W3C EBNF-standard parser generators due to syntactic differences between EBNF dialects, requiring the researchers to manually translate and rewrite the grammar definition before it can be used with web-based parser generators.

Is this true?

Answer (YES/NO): NO